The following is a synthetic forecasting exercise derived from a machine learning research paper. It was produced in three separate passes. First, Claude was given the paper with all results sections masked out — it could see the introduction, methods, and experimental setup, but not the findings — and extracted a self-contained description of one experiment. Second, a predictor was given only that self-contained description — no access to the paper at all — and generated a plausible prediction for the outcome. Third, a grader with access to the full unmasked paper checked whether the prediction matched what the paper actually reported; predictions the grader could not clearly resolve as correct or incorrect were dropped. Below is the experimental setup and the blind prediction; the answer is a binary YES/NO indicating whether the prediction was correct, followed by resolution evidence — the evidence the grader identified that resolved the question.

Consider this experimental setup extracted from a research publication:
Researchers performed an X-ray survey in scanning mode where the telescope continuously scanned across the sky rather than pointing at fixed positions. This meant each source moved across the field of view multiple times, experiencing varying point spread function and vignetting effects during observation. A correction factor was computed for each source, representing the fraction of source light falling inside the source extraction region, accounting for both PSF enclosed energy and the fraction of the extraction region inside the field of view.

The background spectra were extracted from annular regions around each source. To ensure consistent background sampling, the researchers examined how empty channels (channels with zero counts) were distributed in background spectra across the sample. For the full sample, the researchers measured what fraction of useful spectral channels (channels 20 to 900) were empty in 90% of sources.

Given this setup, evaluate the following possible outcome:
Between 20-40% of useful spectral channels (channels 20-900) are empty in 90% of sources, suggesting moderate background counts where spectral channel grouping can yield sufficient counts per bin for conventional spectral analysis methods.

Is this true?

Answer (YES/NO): NO